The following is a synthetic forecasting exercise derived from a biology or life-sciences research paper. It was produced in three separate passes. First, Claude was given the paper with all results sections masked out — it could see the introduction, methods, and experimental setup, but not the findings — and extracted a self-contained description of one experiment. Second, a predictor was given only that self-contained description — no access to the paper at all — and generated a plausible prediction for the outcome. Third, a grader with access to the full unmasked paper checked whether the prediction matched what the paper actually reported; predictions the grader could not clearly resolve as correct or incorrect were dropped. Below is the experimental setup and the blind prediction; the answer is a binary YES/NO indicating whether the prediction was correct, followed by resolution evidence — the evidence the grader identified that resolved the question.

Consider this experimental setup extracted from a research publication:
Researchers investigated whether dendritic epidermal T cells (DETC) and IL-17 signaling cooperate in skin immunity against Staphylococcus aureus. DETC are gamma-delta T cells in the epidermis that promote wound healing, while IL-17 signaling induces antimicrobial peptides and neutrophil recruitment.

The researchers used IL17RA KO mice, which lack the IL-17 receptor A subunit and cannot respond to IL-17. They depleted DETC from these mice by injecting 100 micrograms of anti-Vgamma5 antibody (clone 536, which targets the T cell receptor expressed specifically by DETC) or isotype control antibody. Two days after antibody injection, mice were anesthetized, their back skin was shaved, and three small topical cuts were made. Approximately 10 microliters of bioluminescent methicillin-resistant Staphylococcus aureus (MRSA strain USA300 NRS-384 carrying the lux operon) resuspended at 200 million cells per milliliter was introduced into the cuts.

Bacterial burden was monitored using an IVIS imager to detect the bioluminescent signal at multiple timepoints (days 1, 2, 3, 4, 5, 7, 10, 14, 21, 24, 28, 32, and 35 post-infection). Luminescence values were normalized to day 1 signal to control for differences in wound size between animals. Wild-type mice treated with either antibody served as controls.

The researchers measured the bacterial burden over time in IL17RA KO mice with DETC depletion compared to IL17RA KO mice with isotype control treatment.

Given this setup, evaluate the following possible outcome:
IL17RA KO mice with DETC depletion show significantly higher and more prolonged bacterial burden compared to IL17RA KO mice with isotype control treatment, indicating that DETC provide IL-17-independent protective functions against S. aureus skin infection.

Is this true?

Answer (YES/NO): YES